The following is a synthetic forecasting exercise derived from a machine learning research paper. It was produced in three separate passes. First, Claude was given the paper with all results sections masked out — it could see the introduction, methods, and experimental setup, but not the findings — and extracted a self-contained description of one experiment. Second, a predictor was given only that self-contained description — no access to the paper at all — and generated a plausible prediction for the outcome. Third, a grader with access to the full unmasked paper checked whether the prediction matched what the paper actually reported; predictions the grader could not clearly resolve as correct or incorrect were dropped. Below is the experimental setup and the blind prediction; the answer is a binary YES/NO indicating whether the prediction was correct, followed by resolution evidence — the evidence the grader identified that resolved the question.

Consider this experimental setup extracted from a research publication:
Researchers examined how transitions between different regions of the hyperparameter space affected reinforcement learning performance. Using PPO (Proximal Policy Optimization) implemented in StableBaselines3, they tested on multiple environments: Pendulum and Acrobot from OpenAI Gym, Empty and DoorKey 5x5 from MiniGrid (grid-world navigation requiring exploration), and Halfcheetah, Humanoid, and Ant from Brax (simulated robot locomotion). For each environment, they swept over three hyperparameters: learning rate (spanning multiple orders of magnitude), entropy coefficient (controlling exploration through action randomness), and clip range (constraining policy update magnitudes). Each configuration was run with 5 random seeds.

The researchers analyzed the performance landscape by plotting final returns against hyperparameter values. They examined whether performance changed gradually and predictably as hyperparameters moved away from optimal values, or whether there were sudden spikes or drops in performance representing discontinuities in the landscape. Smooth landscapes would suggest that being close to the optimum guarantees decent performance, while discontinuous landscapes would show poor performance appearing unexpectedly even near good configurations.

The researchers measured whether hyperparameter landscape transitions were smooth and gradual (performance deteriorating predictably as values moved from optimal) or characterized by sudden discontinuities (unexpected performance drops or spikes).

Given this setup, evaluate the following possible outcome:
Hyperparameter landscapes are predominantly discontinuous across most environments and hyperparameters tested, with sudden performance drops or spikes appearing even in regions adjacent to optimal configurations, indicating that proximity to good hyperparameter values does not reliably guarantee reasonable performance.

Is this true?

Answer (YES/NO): NO